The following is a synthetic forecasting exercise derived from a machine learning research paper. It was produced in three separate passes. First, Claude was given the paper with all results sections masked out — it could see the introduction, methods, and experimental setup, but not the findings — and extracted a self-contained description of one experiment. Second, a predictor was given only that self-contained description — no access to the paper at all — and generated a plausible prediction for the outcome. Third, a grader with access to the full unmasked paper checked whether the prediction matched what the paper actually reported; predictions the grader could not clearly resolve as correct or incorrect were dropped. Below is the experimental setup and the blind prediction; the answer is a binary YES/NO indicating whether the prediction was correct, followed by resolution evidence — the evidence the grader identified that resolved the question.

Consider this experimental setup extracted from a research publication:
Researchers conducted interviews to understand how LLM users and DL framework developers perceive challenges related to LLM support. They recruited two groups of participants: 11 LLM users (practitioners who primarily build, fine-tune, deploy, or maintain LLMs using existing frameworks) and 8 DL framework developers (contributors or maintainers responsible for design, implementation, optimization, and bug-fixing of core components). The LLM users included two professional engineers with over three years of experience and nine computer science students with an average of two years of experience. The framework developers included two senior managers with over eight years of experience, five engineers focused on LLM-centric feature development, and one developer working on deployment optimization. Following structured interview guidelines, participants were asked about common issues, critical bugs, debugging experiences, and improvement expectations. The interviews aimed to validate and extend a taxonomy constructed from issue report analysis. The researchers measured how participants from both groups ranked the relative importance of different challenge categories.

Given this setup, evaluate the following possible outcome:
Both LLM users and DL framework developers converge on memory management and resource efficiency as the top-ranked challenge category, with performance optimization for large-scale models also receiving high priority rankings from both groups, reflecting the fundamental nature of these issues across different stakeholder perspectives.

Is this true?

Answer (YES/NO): NO